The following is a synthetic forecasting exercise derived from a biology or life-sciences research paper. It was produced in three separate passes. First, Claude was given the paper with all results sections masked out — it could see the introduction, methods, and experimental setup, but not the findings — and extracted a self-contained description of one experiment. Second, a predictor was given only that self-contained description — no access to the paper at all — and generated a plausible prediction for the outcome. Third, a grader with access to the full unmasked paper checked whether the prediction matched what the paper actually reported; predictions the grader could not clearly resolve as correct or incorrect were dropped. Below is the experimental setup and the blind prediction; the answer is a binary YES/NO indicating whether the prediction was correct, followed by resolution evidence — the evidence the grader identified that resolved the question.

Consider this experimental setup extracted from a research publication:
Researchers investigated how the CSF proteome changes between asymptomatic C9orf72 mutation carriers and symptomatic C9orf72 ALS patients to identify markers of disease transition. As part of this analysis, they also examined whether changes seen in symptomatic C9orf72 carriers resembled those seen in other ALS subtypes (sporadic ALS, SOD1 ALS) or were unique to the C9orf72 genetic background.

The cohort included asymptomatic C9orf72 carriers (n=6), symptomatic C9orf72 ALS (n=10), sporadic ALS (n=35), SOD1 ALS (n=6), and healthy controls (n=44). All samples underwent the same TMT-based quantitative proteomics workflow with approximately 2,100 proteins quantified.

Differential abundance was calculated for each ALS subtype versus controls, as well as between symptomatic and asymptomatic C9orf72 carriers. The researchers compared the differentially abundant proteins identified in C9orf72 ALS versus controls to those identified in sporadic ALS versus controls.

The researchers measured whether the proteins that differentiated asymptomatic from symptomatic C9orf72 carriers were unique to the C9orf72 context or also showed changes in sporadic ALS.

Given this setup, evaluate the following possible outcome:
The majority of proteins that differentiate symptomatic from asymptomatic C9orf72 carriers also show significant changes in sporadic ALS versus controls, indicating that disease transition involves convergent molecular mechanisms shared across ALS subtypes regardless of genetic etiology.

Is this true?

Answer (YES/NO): YES